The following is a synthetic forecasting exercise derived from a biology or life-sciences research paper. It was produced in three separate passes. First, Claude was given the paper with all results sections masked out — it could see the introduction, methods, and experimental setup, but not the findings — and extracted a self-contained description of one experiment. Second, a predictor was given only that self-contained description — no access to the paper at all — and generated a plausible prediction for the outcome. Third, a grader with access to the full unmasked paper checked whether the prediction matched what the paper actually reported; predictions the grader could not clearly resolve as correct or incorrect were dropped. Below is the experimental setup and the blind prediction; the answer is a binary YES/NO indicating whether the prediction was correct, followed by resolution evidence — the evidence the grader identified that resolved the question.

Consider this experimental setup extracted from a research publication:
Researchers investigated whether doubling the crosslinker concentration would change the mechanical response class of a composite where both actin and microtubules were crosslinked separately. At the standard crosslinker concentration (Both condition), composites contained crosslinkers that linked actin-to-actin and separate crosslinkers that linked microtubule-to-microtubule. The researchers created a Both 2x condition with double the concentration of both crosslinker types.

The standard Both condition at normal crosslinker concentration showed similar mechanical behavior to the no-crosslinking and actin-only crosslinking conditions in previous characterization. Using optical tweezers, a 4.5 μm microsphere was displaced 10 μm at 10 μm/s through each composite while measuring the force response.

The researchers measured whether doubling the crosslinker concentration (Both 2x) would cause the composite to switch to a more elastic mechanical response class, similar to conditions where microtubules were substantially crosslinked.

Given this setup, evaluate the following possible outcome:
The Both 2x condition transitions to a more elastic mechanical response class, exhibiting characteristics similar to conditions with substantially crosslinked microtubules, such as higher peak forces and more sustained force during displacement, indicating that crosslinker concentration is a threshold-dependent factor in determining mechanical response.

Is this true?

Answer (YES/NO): YES